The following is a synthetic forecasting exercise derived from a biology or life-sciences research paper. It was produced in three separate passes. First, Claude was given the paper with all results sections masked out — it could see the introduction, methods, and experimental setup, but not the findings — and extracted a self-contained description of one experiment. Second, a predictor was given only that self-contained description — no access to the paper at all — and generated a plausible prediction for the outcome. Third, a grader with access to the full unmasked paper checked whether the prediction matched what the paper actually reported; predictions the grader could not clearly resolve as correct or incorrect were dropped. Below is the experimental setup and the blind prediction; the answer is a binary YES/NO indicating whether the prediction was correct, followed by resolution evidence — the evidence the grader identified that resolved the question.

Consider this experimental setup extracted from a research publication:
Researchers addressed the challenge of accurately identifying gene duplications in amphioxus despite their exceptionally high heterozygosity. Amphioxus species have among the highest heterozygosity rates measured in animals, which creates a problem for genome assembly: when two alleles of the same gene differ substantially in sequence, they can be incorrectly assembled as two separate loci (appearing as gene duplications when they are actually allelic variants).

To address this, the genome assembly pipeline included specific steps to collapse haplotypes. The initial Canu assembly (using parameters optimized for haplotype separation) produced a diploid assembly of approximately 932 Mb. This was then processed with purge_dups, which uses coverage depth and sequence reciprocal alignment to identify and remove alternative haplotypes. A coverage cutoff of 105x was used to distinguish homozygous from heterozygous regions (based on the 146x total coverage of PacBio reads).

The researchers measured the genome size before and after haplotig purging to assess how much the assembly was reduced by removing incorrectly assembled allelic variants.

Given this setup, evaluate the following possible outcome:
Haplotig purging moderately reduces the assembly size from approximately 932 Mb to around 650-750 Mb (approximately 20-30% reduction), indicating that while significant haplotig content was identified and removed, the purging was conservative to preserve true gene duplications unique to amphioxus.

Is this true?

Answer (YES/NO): NO